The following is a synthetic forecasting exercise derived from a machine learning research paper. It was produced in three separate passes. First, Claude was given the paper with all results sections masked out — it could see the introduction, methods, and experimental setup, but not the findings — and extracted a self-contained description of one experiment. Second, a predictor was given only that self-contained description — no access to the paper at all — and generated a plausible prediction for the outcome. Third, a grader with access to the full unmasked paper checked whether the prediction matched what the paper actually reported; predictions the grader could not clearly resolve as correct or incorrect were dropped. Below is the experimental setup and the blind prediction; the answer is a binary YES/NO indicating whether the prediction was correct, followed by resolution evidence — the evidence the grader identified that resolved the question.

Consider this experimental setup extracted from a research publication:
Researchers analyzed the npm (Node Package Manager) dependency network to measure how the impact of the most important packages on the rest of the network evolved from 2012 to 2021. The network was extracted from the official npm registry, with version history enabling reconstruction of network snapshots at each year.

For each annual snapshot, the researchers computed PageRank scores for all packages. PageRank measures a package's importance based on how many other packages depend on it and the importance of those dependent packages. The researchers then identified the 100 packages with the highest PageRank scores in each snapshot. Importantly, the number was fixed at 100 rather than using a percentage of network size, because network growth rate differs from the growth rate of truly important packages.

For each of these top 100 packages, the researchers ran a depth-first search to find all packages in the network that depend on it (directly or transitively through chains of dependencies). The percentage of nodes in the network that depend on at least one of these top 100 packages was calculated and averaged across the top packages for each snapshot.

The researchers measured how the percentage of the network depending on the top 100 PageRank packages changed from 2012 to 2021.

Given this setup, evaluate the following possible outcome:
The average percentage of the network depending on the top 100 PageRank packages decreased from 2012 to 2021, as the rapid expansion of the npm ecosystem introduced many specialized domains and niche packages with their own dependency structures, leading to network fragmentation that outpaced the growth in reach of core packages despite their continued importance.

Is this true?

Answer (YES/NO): NO